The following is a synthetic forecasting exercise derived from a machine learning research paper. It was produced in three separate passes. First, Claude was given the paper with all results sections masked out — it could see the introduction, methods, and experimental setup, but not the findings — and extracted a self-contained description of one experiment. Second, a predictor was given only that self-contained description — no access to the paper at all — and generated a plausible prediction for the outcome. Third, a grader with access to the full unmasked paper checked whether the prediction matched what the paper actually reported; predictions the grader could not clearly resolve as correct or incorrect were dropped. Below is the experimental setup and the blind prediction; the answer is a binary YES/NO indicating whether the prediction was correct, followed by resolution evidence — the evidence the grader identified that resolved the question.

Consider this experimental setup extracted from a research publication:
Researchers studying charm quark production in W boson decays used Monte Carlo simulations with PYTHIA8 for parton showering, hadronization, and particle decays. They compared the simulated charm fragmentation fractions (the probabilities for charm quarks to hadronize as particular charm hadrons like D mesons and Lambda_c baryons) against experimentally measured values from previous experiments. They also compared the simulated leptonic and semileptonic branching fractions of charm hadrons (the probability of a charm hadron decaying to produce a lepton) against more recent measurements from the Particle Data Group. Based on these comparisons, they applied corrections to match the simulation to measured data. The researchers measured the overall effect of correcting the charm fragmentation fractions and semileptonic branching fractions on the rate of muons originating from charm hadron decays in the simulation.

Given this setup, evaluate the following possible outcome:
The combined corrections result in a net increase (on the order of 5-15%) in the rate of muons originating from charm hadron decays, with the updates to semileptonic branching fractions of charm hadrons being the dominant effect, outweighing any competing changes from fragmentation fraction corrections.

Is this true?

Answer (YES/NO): NO